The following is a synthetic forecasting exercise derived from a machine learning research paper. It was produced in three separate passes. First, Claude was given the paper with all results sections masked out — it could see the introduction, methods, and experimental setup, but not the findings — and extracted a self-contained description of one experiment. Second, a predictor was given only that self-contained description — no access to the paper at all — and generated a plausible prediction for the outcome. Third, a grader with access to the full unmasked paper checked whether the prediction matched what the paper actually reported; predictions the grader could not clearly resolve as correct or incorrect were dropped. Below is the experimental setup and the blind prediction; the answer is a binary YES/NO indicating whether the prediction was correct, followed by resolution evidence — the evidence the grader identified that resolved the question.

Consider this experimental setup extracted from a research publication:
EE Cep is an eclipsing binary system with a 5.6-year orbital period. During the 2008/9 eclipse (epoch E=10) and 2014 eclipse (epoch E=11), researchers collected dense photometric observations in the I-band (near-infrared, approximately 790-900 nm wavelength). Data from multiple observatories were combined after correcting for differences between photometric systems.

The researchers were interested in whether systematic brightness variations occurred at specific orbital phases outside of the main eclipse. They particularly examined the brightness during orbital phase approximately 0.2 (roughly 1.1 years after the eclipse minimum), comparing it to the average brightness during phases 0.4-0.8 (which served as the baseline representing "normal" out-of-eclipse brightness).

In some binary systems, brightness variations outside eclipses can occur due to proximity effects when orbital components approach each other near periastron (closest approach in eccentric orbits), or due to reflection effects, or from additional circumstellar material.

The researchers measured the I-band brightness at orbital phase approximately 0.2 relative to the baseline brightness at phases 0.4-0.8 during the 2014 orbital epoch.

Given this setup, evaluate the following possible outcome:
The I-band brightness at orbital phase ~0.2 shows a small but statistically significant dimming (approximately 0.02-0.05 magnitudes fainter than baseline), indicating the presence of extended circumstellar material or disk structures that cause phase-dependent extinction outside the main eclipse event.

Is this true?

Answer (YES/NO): NO